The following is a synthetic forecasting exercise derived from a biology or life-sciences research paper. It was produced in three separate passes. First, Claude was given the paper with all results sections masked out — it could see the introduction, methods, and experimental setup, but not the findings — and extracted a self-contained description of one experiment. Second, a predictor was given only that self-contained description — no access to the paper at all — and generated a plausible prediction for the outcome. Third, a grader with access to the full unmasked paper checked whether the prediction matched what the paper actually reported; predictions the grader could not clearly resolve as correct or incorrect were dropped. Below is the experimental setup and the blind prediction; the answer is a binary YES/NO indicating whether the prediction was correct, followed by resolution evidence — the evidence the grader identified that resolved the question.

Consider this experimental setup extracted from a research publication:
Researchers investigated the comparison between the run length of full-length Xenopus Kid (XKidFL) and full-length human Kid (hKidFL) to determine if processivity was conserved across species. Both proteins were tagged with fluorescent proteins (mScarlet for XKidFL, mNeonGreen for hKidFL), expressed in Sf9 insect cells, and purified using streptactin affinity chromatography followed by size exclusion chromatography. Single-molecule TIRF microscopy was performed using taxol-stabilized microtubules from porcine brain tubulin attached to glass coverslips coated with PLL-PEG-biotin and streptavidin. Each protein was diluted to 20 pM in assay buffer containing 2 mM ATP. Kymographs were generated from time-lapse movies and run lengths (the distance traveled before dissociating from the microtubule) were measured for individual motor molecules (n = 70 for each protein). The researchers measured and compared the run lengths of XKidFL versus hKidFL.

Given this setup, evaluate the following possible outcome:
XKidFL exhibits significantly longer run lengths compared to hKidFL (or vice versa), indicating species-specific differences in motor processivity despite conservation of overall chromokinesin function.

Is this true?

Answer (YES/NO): NO